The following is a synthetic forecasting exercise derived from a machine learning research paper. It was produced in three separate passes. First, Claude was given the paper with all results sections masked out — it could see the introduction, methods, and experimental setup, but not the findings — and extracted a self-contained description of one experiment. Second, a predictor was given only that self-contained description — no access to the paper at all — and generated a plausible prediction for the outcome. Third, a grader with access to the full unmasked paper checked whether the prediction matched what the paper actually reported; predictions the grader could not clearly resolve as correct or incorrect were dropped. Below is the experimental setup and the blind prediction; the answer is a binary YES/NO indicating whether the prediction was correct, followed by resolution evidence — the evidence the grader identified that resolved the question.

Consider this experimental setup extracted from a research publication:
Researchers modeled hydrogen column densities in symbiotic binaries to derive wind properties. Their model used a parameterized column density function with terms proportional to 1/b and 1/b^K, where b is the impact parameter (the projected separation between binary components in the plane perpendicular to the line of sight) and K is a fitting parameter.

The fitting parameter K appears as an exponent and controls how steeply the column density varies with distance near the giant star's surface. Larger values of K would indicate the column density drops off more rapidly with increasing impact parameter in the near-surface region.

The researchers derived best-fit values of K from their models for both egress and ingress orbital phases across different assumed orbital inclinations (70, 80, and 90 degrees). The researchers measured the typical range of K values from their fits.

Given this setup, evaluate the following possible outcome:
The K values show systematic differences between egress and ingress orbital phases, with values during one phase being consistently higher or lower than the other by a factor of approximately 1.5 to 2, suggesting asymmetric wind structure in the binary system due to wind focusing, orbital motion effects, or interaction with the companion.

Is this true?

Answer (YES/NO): NO